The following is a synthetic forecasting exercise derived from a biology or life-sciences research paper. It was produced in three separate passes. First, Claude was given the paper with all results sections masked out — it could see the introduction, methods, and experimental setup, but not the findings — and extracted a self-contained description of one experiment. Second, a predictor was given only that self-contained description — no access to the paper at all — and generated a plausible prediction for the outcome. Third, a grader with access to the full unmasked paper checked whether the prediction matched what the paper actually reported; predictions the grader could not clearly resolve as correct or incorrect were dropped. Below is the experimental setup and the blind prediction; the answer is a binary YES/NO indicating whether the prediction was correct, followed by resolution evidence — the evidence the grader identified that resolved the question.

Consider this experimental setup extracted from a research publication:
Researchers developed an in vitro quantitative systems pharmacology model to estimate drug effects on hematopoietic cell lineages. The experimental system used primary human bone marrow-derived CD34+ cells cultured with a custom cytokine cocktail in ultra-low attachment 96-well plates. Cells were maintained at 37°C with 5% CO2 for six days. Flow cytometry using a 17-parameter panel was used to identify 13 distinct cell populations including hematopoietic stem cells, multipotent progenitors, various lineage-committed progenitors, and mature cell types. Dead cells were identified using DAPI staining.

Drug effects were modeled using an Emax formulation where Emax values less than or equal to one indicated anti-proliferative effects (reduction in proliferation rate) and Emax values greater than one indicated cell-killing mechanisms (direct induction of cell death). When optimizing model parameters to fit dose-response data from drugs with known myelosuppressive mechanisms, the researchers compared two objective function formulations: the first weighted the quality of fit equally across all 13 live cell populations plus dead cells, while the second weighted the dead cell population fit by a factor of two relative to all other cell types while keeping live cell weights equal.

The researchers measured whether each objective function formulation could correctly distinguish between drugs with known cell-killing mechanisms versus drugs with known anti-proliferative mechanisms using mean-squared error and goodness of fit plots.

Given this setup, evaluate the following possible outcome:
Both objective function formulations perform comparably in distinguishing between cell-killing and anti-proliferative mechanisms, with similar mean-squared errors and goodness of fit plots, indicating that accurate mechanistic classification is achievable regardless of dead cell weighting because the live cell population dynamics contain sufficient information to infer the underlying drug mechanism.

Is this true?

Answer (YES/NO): NO